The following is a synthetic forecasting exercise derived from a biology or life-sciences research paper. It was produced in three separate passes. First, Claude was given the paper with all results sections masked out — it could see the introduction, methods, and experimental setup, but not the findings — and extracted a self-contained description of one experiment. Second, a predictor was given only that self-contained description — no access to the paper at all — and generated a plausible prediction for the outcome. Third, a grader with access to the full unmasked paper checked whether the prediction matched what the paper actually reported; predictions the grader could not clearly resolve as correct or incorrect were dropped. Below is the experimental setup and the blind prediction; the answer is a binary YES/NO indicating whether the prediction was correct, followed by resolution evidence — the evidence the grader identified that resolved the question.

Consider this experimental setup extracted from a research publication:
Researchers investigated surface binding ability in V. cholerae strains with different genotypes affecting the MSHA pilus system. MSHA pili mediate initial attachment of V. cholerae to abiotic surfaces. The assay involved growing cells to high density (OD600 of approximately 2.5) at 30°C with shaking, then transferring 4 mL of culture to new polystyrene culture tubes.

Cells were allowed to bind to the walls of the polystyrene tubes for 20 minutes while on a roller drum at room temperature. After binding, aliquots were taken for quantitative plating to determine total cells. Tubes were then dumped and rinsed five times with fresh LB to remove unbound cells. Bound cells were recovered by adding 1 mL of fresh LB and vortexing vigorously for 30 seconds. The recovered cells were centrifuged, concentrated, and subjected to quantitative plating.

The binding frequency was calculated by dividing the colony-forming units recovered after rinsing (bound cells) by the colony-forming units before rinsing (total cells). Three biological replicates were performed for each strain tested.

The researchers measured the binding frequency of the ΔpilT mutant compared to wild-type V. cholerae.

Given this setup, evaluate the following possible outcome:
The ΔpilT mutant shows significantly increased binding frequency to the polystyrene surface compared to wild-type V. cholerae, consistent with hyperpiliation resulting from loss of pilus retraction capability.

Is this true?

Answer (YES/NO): NO